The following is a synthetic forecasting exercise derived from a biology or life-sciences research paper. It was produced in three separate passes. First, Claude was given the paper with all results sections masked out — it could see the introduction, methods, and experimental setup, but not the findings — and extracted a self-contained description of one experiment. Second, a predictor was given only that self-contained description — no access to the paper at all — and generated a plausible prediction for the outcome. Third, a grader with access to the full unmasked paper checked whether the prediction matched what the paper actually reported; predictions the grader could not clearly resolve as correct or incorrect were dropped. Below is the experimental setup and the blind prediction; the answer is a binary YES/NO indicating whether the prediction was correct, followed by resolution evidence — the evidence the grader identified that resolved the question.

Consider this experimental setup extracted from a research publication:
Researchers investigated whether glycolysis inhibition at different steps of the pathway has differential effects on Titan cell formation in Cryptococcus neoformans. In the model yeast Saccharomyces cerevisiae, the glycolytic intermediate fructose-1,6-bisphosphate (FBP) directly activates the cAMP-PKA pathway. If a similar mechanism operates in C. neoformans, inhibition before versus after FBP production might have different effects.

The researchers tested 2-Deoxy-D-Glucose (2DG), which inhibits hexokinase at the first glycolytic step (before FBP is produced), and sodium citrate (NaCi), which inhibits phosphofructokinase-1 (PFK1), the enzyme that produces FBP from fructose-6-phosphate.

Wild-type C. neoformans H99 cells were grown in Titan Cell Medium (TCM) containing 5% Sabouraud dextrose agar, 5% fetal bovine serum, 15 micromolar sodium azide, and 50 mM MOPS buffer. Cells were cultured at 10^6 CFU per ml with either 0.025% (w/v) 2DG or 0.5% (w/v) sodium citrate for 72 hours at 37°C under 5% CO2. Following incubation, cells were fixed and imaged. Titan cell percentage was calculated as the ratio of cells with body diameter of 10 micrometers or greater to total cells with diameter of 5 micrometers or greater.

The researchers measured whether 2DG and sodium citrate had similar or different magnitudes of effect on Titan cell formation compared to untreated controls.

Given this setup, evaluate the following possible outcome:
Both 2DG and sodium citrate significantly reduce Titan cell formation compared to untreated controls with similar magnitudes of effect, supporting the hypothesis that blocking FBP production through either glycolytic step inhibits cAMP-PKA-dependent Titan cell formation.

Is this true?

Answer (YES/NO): YES